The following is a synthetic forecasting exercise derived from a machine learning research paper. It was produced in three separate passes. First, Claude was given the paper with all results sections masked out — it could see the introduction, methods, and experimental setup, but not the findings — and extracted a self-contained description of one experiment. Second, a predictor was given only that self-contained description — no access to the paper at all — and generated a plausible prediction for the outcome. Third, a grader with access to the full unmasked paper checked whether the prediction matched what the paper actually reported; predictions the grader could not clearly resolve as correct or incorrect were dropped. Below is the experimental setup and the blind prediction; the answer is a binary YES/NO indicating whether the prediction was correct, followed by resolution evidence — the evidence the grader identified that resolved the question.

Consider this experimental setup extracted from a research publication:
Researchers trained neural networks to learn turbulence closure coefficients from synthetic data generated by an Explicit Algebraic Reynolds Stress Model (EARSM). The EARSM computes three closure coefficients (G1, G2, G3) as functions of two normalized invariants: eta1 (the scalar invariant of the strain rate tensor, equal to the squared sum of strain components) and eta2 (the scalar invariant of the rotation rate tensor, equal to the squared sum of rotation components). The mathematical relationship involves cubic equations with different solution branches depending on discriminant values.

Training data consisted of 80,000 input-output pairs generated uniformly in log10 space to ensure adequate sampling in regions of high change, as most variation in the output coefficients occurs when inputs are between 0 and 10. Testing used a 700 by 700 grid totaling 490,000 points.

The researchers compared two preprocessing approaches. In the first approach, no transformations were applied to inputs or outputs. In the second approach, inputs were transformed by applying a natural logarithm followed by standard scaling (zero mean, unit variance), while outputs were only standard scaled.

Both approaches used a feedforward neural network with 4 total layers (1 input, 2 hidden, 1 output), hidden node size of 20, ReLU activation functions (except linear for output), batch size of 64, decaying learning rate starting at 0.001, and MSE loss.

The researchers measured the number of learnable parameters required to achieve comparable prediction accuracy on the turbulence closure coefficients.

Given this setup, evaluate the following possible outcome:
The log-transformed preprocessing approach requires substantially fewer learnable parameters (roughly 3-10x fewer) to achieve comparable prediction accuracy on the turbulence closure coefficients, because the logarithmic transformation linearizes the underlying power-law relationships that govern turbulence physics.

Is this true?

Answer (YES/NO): NO